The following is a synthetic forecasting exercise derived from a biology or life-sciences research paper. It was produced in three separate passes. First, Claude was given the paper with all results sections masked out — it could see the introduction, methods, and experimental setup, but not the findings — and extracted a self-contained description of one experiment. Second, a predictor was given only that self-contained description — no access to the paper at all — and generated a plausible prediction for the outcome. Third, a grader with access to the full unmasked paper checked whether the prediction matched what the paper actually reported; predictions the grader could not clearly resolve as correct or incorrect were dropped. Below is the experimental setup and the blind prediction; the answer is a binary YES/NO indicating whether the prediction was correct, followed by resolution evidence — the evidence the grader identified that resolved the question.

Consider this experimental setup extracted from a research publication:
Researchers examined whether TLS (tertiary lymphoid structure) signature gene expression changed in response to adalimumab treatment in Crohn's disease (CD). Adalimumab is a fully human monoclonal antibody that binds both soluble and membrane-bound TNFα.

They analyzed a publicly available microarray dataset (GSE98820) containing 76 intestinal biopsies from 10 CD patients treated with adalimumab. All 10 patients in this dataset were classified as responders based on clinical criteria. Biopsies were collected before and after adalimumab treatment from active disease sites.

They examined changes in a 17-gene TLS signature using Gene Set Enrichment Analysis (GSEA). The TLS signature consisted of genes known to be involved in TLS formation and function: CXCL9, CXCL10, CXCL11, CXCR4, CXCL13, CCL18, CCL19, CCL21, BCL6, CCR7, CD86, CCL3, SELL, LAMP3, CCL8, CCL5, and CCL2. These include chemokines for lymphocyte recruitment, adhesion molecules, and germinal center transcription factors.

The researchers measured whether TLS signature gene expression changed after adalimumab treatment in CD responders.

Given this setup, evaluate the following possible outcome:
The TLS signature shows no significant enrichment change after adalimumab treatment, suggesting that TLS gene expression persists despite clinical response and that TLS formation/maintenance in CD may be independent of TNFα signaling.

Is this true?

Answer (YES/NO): NO